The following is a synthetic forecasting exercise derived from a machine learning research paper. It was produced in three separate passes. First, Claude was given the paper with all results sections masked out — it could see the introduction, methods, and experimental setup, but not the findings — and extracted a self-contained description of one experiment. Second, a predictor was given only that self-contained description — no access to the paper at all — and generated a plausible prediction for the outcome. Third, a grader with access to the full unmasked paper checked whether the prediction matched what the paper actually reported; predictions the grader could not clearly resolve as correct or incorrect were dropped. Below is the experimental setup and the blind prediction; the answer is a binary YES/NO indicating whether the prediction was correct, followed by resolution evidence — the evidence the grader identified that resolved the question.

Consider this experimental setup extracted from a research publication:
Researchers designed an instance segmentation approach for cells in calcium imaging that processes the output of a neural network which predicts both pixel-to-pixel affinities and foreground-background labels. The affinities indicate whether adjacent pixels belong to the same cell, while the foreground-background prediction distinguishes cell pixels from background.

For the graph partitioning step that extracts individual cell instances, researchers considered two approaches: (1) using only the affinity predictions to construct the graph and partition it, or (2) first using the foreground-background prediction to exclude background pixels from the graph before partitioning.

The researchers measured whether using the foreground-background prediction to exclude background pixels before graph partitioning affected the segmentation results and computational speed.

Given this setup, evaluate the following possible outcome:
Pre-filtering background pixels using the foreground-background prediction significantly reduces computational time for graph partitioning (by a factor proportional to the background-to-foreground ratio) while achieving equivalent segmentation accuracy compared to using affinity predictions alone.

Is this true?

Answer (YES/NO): NO